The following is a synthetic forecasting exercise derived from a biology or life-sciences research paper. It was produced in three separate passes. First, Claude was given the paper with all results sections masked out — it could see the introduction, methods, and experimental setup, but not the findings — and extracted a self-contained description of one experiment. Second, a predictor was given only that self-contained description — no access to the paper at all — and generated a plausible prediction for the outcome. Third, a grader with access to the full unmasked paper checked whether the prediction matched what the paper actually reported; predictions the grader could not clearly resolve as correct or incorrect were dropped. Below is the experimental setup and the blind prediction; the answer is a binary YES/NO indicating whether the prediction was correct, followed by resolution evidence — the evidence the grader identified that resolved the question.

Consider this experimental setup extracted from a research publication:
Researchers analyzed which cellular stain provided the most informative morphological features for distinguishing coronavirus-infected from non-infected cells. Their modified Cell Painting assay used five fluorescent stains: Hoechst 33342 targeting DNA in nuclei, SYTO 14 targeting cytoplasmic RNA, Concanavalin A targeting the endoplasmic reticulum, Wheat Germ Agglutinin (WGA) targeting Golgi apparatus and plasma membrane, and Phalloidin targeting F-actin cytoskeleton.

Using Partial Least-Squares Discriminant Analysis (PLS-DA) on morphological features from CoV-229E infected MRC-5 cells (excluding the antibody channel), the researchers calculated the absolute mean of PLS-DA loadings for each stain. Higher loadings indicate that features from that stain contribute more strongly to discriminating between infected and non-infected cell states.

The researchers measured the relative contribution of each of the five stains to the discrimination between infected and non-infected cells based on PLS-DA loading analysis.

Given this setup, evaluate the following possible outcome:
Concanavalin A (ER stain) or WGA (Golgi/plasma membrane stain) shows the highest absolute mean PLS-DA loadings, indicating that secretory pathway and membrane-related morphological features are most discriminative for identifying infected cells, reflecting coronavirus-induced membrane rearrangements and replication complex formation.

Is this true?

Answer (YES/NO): NO